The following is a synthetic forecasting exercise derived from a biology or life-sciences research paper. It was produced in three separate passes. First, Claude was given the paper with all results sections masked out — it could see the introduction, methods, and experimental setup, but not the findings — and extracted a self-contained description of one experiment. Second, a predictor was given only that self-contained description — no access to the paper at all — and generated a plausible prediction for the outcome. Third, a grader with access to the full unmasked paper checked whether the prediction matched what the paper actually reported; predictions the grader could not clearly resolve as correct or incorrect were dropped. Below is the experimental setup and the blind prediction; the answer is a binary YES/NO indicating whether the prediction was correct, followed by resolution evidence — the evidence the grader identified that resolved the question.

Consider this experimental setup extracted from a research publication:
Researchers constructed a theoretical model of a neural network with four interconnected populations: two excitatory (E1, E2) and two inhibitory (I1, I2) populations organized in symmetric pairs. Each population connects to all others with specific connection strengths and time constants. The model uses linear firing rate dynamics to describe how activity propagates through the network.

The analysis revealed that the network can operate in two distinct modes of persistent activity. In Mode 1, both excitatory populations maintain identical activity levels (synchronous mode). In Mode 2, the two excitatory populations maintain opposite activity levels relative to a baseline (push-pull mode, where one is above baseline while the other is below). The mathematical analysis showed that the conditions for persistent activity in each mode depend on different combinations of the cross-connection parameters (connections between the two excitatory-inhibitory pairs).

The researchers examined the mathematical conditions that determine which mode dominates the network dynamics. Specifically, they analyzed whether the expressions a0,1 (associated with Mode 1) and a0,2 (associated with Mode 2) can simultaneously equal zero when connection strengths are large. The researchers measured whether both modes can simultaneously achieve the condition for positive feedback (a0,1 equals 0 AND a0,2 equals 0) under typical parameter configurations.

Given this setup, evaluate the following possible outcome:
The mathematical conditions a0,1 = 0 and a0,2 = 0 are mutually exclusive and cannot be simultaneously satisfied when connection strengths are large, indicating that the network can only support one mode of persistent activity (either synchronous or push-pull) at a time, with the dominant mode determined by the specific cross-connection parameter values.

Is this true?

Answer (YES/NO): NO